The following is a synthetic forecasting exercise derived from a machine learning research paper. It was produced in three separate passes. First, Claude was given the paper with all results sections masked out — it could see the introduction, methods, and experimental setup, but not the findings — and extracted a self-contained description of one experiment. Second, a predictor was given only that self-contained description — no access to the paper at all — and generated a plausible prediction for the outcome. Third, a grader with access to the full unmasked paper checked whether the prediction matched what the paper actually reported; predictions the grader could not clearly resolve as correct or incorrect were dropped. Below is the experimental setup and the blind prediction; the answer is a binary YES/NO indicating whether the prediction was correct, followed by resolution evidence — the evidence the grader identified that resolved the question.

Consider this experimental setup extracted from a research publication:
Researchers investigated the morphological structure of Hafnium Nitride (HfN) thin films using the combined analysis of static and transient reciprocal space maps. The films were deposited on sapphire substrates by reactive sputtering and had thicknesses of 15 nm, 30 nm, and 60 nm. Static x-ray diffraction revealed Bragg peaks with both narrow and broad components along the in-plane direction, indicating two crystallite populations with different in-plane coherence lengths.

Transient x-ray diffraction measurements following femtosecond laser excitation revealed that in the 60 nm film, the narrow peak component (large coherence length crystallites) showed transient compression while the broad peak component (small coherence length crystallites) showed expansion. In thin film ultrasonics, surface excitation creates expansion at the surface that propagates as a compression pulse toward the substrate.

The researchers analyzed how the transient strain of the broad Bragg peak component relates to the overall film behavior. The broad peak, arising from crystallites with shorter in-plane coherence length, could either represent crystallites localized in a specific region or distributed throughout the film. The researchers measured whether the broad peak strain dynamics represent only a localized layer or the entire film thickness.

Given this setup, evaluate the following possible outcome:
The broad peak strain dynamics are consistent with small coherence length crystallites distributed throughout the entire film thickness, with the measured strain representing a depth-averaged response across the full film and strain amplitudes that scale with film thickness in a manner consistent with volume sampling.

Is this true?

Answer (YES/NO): YES